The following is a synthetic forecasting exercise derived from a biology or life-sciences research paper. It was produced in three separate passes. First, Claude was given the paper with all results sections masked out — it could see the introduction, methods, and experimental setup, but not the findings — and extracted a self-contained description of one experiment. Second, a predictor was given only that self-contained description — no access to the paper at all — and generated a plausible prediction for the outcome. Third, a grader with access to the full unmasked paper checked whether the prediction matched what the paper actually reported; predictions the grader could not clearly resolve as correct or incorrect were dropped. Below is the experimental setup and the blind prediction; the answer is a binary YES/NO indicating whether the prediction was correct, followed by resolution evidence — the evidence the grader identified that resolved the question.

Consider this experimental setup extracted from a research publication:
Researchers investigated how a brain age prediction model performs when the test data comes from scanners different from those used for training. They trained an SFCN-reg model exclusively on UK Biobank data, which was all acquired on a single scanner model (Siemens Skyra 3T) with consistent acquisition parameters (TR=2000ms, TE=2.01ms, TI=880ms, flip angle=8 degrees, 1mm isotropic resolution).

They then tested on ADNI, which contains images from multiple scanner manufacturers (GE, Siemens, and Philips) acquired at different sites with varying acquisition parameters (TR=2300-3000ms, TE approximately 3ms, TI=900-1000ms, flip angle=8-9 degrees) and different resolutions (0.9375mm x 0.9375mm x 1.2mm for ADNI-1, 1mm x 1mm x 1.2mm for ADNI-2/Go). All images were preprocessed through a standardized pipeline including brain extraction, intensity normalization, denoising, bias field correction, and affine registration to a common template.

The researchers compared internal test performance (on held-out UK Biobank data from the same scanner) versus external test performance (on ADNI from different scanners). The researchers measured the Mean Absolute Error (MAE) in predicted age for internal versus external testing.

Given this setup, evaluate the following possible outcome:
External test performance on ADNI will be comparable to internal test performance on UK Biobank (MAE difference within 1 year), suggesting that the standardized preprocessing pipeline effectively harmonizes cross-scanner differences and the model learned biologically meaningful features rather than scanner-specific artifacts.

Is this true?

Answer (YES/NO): YES